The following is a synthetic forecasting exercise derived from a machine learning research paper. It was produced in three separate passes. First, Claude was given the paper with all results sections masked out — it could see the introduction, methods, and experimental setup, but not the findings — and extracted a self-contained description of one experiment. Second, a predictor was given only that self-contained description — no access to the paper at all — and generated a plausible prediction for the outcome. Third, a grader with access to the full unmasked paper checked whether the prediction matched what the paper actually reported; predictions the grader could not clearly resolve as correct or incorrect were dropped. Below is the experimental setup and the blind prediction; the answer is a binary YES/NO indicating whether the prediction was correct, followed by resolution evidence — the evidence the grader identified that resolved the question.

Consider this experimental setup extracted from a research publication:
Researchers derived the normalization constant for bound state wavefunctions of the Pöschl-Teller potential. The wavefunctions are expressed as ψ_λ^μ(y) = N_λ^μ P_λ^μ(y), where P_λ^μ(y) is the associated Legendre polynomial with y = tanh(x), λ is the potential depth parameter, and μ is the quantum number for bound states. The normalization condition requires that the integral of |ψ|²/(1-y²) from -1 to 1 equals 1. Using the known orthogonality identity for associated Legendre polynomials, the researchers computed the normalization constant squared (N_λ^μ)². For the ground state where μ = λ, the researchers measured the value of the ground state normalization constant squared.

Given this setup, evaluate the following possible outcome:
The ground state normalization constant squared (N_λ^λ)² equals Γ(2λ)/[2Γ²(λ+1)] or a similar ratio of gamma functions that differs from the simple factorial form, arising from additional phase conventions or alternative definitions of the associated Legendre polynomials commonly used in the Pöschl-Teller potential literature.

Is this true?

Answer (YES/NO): NO